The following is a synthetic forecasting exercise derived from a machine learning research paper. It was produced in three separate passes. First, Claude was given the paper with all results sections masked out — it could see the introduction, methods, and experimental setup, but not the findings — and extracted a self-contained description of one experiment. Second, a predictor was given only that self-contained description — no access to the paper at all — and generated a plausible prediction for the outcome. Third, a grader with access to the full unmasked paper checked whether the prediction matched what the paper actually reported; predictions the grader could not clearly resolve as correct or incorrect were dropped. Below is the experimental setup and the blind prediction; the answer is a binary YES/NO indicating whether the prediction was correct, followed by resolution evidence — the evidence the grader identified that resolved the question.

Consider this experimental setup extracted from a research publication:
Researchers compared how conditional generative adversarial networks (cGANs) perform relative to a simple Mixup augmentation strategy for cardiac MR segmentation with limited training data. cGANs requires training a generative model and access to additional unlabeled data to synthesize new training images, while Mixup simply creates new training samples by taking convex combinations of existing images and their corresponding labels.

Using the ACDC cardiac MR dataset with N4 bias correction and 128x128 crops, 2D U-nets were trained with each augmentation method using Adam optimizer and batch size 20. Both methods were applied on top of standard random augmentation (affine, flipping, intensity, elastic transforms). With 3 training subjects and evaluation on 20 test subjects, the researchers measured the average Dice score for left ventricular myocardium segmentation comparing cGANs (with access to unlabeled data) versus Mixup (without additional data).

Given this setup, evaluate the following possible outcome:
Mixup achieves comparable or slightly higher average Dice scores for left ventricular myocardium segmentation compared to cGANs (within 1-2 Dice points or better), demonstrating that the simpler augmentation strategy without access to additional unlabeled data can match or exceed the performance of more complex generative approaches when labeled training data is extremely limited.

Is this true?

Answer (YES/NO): NO